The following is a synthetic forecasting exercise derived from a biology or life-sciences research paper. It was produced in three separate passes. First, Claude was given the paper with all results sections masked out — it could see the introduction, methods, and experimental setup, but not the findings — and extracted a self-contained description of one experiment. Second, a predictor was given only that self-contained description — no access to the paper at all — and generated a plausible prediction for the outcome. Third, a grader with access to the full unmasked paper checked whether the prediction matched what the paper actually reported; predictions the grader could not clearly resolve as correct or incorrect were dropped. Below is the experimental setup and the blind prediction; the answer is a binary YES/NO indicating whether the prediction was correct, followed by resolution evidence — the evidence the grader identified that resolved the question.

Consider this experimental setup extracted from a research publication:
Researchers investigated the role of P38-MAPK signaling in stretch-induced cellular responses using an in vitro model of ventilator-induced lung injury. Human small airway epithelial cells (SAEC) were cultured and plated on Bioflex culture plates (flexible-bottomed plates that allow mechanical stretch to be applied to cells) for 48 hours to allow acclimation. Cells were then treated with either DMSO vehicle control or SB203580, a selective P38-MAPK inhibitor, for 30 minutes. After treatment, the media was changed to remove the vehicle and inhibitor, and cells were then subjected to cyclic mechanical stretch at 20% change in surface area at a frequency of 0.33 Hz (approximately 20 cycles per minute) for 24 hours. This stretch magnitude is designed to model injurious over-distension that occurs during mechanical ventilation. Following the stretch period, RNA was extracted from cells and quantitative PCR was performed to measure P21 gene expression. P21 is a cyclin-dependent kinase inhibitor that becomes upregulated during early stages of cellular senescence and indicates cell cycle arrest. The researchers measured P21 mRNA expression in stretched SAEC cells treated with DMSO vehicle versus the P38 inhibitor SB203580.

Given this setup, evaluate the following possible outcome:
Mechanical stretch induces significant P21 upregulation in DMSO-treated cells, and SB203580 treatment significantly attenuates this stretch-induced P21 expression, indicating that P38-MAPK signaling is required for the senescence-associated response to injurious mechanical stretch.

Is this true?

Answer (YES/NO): YES